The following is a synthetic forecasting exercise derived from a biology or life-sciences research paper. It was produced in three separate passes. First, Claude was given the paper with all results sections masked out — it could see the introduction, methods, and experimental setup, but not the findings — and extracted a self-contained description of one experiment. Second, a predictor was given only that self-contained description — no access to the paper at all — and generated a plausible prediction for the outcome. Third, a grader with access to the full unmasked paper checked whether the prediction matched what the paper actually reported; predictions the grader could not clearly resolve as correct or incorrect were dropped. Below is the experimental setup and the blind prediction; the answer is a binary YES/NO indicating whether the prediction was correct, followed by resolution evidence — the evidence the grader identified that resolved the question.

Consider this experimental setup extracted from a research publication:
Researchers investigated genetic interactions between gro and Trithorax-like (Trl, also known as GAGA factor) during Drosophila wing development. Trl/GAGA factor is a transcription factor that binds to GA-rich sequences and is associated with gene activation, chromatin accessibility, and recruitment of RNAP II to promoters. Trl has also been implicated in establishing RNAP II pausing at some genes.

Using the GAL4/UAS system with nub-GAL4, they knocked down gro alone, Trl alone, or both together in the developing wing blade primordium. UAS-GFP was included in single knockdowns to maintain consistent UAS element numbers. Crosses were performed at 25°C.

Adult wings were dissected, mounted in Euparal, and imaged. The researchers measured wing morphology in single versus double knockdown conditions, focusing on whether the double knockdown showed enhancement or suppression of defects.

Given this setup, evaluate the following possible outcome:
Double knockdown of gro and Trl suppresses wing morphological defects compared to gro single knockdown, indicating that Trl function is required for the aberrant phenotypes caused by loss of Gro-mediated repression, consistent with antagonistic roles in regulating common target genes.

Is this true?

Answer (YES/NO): NO